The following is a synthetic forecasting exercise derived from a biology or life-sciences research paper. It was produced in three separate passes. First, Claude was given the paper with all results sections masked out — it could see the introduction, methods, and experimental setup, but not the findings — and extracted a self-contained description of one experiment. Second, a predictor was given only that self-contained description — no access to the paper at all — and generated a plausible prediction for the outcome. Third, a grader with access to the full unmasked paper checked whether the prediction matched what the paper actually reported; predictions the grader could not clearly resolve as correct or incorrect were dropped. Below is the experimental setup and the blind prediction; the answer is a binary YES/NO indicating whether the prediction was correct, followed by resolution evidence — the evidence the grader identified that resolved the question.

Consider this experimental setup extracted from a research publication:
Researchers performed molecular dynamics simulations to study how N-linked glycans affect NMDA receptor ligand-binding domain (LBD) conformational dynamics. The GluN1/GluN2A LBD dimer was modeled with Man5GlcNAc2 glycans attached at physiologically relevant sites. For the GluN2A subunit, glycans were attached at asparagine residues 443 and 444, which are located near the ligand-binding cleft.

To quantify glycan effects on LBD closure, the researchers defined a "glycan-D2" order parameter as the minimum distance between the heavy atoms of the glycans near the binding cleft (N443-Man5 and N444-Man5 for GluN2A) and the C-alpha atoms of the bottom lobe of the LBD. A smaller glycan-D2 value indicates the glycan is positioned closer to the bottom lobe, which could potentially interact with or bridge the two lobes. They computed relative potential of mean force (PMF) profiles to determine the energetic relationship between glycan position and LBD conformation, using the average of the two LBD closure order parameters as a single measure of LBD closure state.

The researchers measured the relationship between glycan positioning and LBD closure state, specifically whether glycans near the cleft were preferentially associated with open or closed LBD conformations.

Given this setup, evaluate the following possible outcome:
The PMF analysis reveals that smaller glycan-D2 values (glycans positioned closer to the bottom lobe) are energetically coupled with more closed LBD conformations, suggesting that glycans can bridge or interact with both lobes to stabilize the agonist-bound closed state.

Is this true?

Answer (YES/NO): YES